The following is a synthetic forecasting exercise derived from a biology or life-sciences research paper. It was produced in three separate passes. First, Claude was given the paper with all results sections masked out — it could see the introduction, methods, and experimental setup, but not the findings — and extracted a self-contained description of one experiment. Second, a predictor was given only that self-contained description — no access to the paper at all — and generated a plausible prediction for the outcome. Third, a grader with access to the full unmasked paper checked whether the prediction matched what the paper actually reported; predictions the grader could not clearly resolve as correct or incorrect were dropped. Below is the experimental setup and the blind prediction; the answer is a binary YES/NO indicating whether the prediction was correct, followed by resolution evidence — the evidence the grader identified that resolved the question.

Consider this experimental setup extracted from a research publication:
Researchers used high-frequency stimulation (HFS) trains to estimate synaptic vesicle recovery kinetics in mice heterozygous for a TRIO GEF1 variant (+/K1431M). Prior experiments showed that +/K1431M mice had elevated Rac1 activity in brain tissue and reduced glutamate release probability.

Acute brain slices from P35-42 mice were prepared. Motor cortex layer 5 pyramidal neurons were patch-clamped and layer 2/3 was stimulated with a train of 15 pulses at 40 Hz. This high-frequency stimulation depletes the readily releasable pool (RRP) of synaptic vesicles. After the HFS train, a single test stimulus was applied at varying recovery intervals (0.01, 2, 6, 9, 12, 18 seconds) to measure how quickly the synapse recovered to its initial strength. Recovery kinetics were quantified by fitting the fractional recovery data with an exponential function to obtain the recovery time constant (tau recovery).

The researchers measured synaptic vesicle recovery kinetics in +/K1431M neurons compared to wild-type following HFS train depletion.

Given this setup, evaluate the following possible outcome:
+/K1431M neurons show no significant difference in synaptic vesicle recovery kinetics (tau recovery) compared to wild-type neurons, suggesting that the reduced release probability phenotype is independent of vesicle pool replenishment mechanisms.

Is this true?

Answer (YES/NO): NO